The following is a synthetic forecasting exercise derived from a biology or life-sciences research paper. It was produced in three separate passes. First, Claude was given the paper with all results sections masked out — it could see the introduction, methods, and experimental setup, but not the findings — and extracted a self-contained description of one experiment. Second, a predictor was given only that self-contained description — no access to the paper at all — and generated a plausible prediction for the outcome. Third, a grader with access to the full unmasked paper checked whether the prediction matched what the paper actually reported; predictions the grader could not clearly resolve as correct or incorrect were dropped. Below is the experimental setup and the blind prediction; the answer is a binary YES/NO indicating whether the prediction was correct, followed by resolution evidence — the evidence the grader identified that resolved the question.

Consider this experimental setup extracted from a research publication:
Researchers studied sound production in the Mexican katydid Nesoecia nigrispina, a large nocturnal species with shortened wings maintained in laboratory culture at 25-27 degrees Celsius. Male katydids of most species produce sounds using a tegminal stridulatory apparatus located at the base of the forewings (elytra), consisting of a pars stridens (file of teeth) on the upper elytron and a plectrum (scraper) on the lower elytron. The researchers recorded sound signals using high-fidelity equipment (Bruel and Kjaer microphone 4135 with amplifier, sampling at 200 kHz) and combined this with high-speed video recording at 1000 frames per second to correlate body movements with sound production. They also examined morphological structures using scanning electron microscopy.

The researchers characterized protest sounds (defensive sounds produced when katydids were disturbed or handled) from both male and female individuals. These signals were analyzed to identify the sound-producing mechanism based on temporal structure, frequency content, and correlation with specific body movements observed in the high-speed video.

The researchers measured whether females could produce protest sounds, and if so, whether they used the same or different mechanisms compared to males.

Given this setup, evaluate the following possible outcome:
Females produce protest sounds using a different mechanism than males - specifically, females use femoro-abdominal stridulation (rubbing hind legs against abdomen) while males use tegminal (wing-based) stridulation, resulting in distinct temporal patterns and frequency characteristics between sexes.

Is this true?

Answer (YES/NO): NO